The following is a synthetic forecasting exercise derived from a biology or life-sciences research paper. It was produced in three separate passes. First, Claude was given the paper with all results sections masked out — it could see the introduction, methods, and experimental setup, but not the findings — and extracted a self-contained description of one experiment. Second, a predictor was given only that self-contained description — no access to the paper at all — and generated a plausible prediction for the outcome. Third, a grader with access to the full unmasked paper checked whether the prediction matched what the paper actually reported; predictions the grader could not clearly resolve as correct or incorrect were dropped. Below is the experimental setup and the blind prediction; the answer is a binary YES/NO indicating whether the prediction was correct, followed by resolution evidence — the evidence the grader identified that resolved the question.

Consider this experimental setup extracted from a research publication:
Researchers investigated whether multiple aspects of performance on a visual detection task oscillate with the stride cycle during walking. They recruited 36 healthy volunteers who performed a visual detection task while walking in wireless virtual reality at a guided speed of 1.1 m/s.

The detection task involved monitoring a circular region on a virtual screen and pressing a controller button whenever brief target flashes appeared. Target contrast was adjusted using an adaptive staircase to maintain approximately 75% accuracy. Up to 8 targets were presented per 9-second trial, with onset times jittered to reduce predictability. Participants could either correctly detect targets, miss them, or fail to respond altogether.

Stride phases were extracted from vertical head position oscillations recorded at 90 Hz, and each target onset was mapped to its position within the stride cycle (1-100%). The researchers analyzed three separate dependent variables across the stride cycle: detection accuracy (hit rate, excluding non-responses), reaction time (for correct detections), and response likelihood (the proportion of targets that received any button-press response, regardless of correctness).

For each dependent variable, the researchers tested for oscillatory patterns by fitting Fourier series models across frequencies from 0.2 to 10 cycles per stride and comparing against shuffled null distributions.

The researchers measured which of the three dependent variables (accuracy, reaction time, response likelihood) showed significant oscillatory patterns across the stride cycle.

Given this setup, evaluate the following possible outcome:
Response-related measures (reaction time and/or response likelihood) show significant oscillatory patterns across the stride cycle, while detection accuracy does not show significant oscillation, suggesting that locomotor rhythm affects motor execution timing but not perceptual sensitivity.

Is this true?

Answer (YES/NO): NO